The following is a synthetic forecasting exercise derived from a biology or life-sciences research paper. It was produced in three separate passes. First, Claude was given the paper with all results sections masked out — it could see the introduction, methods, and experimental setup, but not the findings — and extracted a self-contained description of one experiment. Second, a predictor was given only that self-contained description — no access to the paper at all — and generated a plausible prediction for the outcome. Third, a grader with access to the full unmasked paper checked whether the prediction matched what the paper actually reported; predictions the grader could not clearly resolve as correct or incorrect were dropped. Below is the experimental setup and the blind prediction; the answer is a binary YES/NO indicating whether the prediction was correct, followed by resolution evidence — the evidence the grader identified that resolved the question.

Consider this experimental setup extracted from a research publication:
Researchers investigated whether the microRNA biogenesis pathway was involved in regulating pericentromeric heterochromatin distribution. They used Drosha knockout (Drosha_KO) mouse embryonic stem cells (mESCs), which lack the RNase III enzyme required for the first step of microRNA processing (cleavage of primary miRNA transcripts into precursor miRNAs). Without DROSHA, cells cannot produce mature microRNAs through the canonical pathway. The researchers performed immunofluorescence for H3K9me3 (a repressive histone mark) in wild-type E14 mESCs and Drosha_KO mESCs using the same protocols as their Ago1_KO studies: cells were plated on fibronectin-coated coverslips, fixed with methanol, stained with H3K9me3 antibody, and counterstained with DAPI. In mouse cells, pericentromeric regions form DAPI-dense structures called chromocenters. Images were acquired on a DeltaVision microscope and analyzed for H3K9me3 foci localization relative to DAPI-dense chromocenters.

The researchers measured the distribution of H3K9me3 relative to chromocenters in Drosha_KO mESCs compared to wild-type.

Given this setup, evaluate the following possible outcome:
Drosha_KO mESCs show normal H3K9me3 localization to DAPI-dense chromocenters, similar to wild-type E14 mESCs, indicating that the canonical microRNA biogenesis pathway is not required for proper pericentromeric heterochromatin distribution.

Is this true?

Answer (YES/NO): NO